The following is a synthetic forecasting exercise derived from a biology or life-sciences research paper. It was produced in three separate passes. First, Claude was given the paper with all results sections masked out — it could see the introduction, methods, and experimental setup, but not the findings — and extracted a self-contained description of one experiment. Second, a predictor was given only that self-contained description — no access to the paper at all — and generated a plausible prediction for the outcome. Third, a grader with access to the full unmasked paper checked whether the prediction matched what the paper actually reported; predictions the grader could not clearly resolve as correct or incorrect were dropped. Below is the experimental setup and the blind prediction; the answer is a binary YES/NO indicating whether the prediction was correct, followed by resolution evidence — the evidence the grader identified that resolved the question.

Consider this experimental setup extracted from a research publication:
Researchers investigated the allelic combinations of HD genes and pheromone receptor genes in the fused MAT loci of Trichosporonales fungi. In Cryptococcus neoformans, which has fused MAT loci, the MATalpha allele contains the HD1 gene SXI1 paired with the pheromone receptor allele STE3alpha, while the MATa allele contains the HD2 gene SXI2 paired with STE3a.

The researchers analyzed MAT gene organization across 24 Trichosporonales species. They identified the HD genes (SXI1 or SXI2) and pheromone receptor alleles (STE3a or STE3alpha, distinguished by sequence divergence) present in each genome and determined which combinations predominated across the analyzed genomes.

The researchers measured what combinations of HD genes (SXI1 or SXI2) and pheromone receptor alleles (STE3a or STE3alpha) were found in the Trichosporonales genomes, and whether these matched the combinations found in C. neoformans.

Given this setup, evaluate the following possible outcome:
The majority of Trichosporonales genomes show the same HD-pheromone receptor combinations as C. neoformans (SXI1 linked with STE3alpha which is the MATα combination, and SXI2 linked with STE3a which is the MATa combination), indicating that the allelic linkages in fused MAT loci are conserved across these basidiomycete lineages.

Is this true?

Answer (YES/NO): NO